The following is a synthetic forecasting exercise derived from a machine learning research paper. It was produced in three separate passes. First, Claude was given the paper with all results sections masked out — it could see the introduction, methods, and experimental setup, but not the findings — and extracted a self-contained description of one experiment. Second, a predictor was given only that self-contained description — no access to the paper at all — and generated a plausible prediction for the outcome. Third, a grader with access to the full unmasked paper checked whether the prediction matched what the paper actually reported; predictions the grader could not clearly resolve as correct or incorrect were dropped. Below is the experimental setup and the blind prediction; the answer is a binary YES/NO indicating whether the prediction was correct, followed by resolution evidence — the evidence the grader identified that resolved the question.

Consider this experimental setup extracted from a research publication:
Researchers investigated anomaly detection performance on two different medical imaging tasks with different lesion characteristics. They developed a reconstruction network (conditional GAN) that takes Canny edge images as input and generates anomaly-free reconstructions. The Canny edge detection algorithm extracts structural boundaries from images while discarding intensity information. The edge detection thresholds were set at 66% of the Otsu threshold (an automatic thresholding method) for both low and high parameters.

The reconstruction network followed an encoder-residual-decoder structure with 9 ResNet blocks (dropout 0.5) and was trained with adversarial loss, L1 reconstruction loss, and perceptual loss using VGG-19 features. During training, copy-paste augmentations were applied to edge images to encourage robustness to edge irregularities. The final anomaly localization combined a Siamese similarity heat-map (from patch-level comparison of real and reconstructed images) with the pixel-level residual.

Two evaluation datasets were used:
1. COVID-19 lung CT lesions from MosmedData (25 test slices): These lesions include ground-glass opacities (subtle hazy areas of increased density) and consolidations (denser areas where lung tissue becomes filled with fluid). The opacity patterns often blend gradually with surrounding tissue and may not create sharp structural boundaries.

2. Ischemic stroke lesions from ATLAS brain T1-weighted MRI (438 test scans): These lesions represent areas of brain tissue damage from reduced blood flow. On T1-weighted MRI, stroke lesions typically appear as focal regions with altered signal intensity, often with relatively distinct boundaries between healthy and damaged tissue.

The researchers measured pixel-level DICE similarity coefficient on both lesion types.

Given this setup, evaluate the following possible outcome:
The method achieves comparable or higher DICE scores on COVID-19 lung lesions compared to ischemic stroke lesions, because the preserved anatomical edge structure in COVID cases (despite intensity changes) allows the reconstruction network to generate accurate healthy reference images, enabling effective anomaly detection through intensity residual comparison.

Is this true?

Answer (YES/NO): YES